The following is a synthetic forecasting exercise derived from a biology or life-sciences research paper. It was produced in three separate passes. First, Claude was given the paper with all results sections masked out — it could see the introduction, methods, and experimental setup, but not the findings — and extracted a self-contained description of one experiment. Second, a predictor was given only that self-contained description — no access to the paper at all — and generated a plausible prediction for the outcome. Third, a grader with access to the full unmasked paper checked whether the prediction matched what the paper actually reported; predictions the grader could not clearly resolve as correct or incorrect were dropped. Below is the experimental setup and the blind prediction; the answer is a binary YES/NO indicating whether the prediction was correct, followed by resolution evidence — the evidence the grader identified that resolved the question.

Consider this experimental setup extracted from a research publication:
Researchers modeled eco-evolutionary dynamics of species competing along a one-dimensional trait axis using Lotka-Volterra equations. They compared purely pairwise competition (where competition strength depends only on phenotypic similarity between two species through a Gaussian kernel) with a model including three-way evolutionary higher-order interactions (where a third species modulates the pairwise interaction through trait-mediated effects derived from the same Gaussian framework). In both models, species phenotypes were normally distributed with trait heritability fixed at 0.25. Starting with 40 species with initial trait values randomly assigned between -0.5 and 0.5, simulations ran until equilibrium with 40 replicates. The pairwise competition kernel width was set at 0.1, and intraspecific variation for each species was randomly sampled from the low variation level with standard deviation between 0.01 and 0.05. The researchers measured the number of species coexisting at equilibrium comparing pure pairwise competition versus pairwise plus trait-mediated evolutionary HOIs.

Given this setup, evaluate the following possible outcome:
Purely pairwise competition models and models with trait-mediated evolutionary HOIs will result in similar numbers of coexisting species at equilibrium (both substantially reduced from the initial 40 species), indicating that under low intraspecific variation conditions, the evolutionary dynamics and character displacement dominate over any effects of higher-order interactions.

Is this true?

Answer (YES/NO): NO